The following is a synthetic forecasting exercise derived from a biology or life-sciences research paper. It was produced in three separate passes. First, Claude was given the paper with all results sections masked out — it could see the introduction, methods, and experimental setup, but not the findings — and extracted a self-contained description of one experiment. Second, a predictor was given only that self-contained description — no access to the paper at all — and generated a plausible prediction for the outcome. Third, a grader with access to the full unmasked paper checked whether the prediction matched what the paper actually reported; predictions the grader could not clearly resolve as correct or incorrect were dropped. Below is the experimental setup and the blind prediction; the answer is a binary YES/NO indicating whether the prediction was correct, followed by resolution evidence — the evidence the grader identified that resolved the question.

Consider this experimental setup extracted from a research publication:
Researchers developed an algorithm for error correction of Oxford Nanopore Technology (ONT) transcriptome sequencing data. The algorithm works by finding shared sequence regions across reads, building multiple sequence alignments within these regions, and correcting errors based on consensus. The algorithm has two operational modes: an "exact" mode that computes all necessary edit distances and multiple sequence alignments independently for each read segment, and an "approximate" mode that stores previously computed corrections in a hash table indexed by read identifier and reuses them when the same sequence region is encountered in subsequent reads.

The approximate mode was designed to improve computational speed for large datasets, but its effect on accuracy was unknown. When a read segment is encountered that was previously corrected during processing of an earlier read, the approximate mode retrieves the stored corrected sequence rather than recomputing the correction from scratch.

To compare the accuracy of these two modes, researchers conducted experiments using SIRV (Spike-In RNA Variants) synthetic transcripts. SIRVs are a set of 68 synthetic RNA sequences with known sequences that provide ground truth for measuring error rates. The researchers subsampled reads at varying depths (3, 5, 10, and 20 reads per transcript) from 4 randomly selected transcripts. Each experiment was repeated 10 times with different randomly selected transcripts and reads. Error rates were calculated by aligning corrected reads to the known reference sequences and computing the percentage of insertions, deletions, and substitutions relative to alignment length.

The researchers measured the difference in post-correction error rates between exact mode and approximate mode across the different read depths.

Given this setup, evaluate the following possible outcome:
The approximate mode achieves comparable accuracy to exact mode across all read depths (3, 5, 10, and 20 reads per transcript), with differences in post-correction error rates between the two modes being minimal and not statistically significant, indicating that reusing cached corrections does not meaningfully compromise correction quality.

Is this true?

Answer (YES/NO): NO